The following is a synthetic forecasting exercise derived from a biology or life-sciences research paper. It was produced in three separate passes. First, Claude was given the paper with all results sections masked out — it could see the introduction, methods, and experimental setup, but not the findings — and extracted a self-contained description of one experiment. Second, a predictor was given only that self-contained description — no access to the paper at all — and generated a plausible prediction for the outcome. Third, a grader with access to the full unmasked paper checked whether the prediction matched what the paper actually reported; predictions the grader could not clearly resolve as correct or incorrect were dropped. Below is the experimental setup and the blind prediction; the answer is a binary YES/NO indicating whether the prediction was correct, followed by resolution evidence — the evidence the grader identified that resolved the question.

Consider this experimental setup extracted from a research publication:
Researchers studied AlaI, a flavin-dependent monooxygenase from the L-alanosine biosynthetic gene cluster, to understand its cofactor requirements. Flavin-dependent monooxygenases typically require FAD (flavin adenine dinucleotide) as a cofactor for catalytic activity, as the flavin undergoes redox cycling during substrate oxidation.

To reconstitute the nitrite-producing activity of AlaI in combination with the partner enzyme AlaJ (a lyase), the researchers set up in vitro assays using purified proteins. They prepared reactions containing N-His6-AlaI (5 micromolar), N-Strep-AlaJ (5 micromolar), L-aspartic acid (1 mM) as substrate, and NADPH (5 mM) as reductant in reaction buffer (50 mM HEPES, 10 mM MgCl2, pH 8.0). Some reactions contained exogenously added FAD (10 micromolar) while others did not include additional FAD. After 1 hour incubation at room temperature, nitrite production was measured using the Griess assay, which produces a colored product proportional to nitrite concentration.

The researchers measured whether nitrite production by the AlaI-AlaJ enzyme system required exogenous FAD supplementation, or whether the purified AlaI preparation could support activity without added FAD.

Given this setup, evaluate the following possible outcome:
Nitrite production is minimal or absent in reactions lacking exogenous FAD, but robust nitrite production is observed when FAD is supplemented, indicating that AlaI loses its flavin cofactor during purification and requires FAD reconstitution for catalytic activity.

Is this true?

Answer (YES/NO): NO